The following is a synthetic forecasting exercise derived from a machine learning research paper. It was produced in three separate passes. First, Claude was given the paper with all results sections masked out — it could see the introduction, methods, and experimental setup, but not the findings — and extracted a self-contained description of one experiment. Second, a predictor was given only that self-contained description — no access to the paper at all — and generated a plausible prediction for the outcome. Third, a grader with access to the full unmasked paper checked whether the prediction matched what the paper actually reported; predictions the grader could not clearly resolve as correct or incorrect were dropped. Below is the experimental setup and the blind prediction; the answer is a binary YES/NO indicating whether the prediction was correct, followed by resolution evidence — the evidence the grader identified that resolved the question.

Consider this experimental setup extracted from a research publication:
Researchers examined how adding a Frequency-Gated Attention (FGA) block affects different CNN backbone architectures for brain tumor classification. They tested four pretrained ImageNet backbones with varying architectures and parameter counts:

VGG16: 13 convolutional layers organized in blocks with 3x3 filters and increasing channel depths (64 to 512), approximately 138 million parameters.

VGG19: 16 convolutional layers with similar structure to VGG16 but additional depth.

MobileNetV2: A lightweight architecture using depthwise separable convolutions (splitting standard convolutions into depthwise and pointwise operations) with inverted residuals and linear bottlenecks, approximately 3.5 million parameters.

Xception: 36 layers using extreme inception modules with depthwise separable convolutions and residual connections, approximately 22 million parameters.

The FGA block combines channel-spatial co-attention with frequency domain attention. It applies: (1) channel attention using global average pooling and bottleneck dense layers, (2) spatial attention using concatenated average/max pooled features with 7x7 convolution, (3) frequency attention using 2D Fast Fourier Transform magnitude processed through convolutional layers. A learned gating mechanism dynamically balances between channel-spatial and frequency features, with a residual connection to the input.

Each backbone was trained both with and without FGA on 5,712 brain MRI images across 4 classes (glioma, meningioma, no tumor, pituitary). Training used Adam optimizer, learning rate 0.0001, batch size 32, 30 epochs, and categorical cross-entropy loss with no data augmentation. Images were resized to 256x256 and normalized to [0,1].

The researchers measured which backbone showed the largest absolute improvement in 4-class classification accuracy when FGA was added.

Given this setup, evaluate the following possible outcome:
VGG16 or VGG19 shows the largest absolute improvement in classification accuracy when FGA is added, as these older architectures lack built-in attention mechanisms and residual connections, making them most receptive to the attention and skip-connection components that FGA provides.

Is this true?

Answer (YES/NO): NO